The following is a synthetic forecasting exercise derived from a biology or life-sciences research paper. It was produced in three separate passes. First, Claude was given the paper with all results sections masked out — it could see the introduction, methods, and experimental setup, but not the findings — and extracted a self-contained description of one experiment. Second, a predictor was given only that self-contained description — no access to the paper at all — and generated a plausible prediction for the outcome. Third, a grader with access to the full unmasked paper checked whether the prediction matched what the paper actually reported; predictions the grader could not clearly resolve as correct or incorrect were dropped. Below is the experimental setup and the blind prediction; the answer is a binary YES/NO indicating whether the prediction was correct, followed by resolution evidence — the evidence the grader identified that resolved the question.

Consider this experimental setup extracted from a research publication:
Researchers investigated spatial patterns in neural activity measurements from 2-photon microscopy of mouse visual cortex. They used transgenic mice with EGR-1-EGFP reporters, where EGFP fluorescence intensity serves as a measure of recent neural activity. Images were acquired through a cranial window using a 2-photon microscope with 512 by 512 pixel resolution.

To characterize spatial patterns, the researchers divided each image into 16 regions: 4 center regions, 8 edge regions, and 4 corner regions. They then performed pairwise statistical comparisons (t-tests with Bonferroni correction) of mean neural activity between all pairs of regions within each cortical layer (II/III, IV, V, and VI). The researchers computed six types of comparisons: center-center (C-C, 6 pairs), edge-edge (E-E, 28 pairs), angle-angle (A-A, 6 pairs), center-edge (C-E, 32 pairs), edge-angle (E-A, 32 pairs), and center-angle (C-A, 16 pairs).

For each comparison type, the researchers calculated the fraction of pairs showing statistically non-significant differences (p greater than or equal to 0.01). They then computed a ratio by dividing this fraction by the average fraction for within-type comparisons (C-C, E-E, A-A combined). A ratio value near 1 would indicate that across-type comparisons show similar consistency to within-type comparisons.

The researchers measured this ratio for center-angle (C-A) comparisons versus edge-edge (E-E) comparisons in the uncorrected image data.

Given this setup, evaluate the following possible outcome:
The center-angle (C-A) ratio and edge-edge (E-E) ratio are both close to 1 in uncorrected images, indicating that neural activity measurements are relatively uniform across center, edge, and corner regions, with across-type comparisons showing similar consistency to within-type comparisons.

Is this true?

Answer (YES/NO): NO